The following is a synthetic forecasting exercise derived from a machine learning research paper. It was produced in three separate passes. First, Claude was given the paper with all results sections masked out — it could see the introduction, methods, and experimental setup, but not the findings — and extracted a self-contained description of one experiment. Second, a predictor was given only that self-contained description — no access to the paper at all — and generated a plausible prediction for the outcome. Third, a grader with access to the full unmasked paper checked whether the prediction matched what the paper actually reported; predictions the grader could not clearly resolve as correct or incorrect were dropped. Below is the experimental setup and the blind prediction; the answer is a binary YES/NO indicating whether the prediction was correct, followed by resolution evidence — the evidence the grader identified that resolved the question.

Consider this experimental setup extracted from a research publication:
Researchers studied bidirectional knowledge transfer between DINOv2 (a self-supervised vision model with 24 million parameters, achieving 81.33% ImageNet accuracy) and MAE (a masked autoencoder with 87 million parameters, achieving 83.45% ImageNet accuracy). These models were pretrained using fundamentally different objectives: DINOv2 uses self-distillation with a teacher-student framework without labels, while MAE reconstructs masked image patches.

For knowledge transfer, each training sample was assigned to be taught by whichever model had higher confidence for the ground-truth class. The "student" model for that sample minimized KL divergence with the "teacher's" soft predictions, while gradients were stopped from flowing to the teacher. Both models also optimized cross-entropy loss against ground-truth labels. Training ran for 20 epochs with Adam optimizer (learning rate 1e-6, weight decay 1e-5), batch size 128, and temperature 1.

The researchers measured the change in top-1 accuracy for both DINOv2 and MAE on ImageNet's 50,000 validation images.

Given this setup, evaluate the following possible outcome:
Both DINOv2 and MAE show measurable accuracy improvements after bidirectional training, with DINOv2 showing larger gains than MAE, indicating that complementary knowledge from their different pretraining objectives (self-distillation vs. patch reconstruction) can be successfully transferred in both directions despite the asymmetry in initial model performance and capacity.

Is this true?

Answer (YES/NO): YES